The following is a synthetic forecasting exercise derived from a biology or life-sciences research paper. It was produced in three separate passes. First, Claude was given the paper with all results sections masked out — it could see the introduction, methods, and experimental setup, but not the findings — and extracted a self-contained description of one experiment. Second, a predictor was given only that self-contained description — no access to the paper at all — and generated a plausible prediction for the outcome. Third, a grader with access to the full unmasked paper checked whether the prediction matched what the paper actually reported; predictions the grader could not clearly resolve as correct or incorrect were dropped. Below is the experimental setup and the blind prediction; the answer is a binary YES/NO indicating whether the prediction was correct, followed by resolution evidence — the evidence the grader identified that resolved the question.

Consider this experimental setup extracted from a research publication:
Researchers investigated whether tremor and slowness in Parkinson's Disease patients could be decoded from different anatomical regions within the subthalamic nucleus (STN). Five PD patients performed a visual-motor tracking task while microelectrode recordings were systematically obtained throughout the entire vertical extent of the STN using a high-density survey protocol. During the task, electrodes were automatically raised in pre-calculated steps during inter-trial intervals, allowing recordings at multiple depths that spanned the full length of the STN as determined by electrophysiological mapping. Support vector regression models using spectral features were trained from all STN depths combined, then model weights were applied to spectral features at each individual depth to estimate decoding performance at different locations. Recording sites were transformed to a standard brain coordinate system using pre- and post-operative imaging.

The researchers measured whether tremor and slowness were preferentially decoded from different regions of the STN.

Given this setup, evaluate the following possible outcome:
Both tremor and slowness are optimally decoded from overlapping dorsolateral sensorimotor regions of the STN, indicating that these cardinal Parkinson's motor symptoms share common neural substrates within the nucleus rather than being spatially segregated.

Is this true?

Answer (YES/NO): NO